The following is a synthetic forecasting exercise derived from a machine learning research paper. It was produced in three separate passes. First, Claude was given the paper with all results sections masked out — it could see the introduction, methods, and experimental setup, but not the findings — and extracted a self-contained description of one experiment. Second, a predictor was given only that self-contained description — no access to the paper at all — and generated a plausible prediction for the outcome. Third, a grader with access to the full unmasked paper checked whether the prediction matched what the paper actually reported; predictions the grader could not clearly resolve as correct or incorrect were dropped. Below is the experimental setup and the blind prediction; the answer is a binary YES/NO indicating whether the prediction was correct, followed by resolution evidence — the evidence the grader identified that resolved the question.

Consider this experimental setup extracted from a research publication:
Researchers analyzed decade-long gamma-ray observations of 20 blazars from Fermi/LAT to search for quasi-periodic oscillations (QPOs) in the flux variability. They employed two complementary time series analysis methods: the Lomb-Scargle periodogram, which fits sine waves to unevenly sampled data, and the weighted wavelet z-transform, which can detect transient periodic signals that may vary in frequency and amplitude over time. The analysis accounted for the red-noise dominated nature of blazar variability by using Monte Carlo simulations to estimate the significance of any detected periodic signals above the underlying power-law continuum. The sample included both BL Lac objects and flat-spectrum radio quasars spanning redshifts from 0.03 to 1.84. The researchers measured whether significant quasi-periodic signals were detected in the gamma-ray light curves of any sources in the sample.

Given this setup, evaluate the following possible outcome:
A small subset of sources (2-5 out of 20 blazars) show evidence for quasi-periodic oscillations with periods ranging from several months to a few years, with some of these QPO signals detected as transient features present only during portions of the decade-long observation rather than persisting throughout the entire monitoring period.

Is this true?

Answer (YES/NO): NO